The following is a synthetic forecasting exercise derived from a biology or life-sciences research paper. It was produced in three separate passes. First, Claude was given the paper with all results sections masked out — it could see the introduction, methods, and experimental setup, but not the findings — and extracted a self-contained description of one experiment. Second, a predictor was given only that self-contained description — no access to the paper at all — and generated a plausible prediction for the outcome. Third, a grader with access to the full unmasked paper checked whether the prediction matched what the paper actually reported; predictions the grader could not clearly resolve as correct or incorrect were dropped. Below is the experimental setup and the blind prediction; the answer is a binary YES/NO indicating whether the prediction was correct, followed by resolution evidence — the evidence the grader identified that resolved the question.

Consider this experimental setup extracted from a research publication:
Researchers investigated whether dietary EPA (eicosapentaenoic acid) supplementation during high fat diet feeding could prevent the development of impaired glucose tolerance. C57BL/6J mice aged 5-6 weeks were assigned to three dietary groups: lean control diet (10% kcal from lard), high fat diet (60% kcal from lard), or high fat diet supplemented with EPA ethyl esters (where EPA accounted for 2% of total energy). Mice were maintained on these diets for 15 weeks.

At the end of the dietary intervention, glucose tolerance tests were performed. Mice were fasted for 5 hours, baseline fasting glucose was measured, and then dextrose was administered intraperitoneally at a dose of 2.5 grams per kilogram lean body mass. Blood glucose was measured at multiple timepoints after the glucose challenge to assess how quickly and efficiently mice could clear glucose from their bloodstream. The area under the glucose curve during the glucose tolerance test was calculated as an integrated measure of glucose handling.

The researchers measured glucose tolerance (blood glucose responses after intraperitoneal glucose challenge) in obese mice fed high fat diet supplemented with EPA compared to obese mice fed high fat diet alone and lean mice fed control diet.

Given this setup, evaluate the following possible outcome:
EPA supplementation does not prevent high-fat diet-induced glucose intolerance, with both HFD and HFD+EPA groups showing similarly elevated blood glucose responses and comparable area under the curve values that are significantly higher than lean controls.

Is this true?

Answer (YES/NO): NO